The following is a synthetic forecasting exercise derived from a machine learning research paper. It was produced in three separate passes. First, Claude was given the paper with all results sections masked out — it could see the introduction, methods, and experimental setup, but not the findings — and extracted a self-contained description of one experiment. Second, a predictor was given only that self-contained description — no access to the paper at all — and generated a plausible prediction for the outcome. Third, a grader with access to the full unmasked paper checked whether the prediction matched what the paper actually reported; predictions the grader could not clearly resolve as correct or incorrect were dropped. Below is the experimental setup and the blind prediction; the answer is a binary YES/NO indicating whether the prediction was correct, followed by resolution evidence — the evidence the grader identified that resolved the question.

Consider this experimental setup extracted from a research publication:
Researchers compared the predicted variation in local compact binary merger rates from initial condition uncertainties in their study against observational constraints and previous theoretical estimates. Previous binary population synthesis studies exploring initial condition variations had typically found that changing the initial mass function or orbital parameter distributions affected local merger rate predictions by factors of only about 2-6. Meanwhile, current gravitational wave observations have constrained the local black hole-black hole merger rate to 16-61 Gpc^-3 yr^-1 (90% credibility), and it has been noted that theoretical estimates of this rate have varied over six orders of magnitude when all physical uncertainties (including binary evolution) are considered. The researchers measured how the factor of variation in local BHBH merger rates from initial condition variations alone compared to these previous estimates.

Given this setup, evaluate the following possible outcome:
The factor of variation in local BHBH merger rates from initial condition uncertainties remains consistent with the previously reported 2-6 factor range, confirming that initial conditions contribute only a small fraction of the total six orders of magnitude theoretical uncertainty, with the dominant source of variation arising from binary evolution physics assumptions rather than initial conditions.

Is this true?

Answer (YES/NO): NO